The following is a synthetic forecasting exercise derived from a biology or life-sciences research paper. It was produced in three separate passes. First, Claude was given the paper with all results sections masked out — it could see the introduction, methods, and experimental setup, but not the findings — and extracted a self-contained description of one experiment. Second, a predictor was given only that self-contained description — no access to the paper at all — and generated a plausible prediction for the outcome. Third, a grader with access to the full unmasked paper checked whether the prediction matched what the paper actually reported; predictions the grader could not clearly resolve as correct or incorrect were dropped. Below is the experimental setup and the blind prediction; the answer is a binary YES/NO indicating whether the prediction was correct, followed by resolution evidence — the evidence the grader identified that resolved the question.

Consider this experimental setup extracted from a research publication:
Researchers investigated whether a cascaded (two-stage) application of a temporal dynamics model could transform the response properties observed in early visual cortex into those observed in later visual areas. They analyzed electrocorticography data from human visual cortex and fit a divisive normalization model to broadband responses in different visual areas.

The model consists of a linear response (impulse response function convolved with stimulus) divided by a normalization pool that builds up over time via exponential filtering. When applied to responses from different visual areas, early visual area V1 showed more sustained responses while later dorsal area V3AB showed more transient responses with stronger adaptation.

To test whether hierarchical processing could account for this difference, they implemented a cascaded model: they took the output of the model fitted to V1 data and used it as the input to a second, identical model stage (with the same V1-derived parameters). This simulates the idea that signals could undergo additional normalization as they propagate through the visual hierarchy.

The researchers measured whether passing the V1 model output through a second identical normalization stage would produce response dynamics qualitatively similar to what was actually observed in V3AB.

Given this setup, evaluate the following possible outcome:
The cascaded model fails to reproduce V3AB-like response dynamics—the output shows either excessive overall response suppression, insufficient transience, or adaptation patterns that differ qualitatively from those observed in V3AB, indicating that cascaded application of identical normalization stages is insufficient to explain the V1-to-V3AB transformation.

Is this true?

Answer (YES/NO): NO